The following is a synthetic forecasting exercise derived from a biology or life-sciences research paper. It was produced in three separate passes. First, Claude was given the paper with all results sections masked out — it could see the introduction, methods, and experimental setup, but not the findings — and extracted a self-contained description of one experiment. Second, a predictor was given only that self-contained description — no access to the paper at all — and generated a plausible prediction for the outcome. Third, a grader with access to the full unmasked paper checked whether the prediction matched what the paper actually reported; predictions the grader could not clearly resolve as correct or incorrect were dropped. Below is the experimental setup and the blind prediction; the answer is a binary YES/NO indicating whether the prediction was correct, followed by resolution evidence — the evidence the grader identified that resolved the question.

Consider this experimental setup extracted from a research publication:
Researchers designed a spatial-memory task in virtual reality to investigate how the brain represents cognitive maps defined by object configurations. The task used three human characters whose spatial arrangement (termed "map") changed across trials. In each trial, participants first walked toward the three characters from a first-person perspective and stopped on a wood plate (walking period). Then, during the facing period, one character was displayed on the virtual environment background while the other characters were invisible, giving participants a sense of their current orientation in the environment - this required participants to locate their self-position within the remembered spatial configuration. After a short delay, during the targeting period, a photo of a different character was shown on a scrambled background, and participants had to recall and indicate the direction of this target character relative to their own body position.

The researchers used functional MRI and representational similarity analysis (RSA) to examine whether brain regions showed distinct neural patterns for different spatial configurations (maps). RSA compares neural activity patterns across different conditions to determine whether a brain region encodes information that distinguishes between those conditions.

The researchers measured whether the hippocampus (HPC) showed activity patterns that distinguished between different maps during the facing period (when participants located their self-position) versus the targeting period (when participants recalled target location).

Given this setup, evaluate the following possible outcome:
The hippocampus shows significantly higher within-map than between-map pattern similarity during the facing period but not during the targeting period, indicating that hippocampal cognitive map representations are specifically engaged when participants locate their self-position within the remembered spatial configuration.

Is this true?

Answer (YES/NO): YES